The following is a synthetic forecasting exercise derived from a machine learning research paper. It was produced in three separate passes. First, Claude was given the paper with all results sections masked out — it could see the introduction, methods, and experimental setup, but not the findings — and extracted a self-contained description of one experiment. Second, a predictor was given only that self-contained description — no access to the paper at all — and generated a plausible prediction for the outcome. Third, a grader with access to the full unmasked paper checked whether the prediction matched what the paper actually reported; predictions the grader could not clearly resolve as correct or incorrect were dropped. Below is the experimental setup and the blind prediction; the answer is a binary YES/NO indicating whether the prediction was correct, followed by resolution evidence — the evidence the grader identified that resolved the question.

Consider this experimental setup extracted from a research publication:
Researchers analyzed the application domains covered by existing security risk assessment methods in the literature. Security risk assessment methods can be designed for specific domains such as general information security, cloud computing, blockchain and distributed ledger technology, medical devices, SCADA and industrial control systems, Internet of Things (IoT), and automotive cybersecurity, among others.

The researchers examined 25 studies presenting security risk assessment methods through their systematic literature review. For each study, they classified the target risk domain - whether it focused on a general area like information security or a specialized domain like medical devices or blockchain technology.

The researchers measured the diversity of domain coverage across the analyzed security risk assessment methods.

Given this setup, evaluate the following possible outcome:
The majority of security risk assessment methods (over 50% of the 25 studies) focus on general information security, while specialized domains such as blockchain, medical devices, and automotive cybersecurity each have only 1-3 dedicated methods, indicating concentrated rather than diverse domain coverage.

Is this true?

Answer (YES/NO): NO